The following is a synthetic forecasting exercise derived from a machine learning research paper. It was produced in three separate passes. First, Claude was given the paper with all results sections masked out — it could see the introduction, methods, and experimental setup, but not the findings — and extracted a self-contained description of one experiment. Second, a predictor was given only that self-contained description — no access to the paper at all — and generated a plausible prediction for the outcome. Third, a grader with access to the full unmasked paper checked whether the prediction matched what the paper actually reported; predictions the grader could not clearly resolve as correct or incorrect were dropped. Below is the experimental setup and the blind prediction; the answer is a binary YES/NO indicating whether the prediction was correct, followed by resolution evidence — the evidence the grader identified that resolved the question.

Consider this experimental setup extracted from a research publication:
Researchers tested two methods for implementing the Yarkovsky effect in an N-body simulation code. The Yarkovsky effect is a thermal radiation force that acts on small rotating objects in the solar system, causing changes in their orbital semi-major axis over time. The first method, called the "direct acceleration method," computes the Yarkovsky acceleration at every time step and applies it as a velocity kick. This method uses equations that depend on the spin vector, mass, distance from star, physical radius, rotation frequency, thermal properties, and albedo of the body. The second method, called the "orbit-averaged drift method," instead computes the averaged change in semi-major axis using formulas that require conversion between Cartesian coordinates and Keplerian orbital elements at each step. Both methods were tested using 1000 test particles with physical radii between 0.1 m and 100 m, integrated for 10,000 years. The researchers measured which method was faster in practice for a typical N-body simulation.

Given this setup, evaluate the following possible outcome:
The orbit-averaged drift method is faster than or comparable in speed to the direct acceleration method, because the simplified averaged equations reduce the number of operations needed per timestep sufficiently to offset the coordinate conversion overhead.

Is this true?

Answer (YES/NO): NO